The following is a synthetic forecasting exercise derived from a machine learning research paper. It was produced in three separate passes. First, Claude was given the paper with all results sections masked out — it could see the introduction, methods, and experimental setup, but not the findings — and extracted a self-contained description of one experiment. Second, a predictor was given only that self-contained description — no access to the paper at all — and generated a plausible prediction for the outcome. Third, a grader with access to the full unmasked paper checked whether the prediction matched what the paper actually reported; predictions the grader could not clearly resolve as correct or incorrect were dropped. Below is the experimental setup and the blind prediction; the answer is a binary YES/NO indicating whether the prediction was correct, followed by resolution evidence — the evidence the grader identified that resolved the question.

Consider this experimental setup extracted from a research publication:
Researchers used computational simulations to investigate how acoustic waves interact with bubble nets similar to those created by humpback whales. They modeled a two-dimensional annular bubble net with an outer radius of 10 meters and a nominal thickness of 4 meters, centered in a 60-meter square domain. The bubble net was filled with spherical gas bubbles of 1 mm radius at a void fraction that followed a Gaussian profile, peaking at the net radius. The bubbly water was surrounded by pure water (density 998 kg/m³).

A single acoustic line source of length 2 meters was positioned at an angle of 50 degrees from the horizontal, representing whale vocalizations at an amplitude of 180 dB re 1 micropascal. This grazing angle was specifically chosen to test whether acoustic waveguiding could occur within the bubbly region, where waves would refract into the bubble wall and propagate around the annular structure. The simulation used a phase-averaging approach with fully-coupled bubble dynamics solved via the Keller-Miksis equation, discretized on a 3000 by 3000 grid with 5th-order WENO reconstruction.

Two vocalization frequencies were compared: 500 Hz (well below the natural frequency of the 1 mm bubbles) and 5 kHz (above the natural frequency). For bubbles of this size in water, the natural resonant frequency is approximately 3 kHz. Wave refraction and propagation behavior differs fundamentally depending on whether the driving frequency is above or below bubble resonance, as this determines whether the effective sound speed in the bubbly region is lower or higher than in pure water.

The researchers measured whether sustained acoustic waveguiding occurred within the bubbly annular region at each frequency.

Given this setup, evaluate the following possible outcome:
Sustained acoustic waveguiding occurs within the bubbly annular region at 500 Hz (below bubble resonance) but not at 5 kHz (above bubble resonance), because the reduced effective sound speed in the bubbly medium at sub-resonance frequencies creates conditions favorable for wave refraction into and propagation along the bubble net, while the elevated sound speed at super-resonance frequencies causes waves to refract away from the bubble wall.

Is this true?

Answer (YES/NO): NO